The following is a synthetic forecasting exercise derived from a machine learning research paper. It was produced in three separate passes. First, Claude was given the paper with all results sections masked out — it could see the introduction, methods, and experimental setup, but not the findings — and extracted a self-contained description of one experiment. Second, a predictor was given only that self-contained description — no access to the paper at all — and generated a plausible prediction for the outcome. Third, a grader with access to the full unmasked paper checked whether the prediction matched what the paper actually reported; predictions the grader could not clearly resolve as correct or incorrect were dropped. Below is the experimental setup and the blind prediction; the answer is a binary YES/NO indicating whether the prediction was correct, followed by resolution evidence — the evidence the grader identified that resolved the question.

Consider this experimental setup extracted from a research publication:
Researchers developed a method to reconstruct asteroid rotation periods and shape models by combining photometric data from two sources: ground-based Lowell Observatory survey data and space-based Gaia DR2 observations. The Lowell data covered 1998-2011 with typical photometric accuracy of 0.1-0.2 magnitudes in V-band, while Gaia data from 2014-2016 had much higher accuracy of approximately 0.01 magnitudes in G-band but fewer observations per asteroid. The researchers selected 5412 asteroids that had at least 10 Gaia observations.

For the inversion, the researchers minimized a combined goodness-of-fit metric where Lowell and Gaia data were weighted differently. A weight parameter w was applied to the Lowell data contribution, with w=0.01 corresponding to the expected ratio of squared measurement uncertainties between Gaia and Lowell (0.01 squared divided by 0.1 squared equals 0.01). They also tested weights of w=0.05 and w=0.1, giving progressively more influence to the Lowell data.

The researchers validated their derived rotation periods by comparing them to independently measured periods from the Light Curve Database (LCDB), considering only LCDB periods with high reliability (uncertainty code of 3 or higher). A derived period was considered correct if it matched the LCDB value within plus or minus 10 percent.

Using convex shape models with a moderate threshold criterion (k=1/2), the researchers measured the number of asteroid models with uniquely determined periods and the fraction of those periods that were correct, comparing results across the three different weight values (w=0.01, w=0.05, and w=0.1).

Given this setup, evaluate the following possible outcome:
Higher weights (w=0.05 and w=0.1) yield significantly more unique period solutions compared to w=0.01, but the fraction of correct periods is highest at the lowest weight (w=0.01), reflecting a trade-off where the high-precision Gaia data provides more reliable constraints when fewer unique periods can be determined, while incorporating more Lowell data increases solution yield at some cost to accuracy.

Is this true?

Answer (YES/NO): NO